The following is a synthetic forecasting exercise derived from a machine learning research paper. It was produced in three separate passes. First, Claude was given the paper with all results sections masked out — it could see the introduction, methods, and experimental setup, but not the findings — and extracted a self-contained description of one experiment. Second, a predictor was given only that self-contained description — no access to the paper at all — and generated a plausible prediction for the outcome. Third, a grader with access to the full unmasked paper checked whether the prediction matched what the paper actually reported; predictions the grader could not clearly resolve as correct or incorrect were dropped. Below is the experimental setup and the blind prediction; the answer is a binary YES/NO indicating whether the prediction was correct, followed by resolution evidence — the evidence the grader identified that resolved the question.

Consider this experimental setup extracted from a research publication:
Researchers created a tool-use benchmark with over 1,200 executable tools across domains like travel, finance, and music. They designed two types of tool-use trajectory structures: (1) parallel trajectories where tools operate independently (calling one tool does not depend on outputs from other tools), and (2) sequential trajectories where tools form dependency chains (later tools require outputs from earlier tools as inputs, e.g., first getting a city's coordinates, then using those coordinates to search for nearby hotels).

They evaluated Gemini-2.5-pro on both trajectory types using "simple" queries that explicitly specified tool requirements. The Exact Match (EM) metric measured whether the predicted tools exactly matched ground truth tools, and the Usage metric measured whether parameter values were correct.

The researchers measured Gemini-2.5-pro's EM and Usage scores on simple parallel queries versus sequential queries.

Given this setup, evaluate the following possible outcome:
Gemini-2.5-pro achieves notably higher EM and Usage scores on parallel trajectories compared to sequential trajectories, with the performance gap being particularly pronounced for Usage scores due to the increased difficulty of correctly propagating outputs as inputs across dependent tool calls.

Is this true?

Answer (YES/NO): NO